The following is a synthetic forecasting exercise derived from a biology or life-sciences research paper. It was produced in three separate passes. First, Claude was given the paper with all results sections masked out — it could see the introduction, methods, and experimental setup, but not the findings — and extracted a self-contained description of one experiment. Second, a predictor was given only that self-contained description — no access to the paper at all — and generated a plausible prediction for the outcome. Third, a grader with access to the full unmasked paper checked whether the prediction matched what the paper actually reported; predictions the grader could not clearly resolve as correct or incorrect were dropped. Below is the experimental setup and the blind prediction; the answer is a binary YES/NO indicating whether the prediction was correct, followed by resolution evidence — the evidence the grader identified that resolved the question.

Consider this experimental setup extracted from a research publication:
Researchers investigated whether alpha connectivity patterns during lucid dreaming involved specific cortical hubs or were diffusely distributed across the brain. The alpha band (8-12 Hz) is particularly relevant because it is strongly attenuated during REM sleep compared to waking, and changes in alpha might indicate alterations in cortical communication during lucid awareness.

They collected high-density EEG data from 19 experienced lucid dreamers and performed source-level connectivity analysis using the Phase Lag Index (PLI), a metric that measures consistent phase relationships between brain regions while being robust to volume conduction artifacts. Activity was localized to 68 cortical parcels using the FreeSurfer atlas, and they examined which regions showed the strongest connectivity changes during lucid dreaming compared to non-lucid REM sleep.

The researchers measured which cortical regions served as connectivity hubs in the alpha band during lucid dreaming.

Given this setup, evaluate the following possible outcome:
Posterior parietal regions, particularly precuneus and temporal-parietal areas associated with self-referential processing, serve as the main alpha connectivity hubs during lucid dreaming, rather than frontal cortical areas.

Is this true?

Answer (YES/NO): NO